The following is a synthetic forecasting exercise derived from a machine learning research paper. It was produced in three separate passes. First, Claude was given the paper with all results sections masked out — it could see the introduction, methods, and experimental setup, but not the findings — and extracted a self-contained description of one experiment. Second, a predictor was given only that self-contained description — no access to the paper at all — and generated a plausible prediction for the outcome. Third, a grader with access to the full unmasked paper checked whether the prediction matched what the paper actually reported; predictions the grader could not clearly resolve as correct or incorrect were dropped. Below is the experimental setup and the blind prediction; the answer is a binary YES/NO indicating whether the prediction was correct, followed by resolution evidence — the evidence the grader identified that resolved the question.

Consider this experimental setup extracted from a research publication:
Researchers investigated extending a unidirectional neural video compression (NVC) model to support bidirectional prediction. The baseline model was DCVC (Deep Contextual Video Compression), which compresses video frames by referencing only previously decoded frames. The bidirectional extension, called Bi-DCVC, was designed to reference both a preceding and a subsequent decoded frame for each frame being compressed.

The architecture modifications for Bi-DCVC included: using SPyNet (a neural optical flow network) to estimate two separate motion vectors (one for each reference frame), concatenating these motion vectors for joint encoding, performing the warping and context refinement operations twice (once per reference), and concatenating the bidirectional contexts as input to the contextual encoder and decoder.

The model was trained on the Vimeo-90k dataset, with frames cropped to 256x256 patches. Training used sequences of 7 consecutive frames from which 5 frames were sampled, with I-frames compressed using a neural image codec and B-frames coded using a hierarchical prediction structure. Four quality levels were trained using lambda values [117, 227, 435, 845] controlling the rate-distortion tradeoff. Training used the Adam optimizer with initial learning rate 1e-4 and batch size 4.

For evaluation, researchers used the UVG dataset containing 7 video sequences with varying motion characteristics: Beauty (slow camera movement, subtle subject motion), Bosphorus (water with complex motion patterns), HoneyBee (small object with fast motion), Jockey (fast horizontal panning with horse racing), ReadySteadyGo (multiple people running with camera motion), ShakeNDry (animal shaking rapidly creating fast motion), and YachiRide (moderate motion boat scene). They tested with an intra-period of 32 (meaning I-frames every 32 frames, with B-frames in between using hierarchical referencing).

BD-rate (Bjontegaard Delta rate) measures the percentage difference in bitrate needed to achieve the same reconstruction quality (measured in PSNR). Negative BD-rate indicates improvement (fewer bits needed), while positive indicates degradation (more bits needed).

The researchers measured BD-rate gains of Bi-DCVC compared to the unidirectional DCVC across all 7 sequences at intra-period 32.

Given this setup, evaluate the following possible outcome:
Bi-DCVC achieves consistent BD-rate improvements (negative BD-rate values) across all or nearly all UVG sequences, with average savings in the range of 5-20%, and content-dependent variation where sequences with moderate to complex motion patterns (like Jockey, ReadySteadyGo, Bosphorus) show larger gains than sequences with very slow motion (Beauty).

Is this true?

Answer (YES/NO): NO